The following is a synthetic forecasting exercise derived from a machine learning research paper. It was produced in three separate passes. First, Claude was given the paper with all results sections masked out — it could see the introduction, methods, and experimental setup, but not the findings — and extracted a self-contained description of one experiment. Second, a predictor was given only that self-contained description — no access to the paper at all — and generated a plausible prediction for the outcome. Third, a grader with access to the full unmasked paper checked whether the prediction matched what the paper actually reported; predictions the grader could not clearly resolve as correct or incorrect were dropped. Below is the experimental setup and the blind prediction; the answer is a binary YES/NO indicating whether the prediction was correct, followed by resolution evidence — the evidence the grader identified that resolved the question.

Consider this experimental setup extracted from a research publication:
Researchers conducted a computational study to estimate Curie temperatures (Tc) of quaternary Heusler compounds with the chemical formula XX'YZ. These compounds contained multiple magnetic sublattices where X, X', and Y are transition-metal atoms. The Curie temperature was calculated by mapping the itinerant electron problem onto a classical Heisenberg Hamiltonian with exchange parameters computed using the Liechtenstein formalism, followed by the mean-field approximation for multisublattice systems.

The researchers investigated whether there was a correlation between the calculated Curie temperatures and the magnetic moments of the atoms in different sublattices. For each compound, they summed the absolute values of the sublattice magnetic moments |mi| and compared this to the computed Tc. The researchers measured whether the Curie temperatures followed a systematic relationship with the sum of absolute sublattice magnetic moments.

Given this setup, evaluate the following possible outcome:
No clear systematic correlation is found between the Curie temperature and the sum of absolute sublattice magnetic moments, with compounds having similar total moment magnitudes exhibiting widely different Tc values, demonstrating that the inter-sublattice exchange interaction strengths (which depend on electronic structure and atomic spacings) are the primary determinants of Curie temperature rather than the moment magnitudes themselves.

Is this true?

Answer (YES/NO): NO